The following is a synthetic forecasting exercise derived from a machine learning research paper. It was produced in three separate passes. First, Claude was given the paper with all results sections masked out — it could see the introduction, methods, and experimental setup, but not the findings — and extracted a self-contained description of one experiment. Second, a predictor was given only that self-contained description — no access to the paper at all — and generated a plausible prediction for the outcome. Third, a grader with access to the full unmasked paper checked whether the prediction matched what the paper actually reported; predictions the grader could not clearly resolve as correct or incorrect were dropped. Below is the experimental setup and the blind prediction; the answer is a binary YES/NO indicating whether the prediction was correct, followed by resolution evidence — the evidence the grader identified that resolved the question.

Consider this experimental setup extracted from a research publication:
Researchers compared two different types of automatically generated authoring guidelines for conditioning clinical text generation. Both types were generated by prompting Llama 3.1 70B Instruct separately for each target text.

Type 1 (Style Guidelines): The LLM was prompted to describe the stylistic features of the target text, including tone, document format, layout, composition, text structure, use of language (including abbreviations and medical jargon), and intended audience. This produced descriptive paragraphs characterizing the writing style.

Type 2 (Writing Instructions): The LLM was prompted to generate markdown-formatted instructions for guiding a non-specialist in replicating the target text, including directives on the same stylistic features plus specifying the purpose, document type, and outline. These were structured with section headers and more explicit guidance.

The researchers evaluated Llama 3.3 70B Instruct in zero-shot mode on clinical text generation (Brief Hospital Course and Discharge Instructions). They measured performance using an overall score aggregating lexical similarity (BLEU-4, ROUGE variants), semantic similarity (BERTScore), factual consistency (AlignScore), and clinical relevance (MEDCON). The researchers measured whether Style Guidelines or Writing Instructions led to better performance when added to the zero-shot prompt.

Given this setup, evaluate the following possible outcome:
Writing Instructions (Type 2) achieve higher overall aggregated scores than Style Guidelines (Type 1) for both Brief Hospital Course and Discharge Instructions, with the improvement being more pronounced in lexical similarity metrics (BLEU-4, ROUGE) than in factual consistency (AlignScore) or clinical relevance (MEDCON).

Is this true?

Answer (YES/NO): NO